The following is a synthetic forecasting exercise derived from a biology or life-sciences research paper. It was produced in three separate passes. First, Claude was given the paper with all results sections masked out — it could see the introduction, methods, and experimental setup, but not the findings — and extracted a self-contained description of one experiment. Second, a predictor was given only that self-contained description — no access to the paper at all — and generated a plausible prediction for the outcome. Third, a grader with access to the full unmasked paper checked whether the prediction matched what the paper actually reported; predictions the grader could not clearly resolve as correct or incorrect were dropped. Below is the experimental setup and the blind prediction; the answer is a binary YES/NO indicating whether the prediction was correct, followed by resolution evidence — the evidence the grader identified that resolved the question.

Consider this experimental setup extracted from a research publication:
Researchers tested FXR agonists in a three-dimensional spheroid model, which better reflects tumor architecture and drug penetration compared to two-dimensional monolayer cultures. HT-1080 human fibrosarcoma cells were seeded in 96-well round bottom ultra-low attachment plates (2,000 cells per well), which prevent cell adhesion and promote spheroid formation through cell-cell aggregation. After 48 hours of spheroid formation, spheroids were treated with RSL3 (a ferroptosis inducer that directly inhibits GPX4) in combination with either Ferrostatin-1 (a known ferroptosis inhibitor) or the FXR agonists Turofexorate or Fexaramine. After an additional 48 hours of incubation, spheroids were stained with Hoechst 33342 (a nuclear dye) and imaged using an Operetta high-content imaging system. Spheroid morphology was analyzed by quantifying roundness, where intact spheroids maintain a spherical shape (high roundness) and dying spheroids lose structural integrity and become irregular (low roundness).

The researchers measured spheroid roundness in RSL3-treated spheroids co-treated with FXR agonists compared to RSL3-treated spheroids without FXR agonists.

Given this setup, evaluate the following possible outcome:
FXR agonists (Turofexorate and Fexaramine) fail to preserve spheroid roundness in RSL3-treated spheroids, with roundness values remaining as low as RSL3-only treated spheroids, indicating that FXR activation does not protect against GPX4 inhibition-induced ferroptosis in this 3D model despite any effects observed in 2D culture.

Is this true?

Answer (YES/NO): NO